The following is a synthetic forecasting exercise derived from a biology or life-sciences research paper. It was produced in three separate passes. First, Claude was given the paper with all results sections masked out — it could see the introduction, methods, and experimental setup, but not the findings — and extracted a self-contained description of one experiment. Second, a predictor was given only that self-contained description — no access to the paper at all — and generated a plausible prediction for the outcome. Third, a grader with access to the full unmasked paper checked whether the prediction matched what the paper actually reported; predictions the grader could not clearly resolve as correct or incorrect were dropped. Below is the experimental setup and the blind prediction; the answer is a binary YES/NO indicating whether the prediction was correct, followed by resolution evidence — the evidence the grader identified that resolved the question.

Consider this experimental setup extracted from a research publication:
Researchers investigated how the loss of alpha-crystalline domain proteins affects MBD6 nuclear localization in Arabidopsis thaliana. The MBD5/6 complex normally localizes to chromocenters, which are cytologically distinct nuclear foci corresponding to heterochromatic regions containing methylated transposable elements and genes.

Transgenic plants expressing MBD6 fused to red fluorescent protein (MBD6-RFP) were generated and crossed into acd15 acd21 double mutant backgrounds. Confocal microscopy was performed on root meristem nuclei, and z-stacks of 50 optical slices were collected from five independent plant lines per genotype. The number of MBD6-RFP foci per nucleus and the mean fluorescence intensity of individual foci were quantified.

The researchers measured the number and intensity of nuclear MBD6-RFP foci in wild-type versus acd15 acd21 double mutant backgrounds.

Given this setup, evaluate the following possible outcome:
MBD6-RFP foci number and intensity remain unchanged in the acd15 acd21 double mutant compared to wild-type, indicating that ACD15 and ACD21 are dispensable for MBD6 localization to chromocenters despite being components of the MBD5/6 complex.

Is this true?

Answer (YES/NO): NO